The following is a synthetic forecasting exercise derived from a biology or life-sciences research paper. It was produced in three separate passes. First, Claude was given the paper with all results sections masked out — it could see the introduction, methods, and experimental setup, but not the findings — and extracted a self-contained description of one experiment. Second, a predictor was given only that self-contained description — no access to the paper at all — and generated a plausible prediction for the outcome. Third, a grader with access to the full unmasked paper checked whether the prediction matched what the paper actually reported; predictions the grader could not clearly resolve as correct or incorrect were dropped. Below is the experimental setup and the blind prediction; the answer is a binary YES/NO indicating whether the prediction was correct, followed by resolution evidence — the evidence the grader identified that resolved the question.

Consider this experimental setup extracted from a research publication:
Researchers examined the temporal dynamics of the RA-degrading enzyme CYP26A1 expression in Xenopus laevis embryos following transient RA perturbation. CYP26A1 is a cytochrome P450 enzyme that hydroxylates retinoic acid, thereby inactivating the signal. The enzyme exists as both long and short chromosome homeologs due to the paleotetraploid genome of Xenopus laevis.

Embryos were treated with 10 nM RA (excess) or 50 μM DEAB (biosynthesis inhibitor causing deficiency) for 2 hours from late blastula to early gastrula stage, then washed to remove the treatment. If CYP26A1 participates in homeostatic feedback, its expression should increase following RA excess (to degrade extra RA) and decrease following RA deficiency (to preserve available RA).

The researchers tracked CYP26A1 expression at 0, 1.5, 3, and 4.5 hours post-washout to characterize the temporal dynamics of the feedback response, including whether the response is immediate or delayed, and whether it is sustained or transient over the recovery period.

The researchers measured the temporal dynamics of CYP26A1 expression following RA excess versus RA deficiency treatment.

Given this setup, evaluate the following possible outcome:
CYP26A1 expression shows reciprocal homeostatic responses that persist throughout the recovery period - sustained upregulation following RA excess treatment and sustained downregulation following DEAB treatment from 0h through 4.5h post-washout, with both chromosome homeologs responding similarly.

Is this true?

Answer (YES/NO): NO